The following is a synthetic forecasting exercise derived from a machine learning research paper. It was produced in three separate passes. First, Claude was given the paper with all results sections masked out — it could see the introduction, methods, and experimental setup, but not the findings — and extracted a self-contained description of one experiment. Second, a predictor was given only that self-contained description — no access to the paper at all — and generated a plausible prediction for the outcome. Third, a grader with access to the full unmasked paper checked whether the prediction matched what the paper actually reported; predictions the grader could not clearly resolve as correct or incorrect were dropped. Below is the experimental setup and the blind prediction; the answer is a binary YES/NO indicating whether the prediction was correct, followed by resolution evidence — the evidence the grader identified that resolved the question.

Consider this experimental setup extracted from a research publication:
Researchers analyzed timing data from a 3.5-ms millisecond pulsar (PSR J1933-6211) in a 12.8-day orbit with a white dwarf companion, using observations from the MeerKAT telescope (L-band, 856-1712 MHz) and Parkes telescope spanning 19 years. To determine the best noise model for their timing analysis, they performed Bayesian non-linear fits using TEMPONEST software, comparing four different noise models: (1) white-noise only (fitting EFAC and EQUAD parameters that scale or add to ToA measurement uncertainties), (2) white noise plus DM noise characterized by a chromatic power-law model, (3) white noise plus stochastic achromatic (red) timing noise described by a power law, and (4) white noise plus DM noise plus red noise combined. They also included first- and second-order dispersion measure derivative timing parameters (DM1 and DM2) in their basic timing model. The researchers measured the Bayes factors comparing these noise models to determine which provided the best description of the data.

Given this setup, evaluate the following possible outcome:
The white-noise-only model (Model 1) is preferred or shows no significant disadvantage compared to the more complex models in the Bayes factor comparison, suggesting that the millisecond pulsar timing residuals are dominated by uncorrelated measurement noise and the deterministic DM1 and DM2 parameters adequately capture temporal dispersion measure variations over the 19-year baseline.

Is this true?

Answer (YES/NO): NO